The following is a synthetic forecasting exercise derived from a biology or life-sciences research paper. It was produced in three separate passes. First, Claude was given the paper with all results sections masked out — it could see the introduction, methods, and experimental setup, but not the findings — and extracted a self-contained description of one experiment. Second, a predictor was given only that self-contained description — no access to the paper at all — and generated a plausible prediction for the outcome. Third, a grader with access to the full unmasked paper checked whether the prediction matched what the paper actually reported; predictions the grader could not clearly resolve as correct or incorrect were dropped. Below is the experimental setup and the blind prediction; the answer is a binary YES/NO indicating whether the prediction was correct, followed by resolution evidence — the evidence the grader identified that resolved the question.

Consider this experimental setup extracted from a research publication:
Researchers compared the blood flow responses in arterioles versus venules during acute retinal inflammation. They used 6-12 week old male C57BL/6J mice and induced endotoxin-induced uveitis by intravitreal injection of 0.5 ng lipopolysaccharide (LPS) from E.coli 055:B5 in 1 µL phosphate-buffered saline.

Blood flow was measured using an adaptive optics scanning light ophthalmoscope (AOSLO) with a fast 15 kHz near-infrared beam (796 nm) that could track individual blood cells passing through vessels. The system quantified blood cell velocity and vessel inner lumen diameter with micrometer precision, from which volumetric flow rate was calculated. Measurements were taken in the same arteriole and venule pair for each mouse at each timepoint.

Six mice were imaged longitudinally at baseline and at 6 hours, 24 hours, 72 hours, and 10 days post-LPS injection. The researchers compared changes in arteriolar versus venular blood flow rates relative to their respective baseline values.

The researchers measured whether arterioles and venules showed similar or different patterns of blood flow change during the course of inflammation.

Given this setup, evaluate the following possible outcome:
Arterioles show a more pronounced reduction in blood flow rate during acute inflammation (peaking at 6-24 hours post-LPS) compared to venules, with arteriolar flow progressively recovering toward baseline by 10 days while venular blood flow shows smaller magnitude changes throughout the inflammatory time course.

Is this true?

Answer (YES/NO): NO